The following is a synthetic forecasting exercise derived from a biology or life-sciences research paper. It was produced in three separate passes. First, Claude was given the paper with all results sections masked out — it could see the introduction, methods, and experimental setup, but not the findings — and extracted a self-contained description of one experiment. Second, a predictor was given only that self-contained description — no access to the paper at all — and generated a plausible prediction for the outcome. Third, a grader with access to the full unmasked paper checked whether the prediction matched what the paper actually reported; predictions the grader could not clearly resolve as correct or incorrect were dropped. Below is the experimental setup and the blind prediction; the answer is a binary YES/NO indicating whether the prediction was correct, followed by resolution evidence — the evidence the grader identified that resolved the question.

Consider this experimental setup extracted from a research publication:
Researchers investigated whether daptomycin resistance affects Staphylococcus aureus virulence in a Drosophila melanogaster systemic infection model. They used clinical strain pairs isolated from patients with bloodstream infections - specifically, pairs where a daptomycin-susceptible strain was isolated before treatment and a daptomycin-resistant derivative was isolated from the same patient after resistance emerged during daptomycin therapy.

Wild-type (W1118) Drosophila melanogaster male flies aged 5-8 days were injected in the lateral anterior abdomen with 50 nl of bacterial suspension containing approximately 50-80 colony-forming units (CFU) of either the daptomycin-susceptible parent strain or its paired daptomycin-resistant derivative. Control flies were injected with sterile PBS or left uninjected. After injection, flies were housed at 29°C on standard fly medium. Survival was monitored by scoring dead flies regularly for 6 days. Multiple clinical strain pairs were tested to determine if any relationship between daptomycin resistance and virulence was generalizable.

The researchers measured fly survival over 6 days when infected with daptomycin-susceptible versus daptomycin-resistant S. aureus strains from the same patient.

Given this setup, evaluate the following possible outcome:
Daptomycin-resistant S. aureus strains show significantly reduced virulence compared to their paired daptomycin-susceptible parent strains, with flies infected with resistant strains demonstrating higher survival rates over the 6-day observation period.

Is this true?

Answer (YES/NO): YES